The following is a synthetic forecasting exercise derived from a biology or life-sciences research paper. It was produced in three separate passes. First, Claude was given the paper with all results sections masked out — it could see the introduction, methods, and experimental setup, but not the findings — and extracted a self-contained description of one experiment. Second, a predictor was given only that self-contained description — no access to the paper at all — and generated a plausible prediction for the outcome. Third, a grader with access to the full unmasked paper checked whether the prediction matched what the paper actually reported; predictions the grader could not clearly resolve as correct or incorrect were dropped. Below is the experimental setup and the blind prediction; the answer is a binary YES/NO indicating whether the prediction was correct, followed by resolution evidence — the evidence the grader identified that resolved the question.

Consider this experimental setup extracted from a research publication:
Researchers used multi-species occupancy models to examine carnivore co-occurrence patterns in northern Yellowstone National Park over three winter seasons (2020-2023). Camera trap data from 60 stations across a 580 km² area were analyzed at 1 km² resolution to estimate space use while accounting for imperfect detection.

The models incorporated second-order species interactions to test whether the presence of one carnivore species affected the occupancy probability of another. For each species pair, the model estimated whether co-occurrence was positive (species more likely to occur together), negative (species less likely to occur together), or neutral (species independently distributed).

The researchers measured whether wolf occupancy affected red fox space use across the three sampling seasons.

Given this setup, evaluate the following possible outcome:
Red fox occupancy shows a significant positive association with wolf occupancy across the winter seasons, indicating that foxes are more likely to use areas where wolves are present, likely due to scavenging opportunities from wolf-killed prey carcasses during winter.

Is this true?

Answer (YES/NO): NO